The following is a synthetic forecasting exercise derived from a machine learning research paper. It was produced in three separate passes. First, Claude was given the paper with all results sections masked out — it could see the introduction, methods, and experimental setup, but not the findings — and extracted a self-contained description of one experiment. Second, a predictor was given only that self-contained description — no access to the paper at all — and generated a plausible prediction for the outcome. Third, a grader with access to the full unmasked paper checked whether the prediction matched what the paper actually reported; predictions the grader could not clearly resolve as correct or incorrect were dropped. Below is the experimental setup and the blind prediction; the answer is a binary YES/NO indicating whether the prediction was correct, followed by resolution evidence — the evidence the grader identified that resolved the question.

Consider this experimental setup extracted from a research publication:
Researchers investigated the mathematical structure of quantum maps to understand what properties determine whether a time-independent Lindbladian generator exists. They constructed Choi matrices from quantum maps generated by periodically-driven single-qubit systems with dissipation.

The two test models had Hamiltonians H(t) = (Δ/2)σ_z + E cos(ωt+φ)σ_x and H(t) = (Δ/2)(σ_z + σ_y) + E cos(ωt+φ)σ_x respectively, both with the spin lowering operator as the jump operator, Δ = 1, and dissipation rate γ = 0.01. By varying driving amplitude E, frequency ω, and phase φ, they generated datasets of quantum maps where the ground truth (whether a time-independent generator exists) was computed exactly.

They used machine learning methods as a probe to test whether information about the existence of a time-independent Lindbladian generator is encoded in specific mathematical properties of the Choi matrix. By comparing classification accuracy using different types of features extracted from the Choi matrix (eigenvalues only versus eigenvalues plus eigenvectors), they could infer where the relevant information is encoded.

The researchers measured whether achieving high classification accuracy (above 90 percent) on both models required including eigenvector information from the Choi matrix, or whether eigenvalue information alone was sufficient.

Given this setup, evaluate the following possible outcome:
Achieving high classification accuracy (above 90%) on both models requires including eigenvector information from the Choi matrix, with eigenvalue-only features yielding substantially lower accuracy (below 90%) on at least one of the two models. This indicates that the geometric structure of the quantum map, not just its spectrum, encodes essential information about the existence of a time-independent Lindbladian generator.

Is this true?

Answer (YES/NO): YES